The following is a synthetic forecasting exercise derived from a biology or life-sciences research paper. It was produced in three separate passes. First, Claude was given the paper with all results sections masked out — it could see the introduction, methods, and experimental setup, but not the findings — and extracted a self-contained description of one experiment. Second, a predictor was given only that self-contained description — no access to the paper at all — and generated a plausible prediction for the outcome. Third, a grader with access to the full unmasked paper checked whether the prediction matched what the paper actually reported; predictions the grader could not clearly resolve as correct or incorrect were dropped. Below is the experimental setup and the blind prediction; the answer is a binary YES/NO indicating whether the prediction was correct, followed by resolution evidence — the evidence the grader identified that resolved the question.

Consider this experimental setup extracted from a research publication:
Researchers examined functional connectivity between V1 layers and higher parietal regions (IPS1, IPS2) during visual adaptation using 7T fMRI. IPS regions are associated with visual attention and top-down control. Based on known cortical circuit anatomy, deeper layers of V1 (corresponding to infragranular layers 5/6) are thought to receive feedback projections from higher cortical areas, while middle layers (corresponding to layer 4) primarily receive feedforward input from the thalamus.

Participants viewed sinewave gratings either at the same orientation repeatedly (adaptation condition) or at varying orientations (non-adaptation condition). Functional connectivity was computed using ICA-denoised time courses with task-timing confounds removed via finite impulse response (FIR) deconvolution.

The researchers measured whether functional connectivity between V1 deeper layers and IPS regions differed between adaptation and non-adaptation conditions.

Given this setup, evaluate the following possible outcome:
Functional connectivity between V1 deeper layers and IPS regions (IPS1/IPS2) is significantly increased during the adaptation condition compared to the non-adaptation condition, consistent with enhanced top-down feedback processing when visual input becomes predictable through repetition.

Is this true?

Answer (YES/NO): NO